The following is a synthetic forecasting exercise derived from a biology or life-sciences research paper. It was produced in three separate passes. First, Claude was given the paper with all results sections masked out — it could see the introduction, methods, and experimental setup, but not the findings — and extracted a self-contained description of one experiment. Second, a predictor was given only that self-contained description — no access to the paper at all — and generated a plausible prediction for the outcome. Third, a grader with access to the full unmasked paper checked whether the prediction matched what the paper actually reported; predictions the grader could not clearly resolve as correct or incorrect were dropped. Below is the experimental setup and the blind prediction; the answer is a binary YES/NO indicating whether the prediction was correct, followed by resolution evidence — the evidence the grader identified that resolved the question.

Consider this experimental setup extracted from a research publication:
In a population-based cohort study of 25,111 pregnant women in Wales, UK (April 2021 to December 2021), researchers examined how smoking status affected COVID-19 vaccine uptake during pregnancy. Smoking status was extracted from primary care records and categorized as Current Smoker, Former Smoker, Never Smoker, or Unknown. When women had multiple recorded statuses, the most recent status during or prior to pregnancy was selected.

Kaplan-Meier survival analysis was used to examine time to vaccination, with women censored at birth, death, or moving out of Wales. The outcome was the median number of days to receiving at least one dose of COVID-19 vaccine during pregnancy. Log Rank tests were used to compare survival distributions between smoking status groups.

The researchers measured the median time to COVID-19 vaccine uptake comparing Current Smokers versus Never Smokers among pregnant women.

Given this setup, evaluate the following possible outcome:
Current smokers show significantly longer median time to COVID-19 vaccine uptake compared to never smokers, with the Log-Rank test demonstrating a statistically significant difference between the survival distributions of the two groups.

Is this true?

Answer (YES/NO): YES